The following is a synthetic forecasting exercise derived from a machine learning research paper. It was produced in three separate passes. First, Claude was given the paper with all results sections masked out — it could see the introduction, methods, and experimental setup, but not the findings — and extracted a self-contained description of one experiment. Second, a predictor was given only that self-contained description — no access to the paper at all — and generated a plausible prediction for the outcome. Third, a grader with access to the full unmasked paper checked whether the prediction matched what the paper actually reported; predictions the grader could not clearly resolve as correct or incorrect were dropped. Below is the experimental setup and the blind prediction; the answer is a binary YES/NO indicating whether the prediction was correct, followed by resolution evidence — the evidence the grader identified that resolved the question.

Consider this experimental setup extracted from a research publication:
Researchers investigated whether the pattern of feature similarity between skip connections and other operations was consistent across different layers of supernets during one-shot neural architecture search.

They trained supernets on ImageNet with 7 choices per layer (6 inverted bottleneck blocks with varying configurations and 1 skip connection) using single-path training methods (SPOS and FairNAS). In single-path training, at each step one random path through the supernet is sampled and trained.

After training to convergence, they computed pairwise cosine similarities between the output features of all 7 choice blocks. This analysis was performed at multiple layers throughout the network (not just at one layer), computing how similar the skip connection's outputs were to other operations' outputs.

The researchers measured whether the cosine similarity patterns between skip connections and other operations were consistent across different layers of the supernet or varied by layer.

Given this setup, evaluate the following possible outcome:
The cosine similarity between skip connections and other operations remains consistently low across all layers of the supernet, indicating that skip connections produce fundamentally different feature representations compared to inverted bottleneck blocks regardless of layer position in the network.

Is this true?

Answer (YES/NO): YES